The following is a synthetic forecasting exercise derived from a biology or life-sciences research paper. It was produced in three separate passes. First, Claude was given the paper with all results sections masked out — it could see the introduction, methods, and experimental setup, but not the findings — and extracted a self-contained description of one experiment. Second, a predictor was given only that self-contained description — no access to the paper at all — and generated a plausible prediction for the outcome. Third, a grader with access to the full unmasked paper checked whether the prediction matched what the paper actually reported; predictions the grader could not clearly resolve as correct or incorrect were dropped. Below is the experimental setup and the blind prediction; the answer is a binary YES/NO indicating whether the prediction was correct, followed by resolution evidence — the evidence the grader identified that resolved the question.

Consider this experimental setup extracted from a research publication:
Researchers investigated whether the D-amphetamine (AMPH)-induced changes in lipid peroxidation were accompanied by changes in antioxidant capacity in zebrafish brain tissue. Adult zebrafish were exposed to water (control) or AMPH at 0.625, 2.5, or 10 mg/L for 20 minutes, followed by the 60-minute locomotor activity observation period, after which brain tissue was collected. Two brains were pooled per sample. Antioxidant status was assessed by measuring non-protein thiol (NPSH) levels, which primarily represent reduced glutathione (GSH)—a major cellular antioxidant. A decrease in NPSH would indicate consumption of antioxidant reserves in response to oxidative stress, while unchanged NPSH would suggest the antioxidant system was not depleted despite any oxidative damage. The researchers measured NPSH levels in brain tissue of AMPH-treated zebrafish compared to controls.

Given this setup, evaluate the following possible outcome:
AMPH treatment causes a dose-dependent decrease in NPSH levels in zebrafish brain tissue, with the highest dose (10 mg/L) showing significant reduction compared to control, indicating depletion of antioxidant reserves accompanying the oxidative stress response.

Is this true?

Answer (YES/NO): NO